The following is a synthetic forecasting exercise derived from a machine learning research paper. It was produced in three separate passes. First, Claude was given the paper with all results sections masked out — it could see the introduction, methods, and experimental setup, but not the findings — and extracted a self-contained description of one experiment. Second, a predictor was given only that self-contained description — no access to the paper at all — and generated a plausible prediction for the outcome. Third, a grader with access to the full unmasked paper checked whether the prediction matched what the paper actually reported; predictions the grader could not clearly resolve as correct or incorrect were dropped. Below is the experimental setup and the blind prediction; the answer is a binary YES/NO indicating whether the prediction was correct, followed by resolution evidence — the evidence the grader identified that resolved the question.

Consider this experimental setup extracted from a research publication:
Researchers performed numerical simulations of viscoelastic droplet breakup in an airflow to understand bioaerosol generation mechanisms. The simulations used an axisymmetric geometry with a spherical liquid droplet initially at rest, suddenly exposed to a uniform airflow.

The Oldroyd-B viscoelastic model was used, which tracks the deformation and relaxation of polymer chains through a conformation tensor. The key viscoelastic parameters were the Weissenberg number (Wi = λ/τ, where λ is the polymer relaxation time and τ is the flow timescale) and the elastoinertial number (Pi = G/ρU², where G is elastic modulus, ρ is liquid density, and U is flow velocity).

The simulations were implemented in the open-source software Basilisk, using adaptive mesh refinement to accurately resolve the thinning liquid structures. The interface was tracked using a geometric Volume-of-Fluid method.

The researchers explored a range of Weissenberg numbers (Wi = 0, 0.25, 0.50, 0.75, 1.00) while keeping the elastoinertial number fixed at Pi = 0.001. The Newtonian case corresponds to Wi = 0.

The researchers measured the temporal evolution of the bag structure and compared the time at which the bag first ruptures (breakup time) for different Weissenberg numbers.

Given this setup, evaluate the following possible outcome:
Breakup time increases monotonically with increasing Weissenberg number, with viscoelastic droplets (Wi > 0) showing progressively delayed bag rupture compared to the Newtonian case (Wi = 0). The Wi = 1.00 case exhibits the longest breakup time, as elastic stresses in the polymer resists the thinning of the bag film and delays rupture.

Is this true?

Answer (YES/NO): YES